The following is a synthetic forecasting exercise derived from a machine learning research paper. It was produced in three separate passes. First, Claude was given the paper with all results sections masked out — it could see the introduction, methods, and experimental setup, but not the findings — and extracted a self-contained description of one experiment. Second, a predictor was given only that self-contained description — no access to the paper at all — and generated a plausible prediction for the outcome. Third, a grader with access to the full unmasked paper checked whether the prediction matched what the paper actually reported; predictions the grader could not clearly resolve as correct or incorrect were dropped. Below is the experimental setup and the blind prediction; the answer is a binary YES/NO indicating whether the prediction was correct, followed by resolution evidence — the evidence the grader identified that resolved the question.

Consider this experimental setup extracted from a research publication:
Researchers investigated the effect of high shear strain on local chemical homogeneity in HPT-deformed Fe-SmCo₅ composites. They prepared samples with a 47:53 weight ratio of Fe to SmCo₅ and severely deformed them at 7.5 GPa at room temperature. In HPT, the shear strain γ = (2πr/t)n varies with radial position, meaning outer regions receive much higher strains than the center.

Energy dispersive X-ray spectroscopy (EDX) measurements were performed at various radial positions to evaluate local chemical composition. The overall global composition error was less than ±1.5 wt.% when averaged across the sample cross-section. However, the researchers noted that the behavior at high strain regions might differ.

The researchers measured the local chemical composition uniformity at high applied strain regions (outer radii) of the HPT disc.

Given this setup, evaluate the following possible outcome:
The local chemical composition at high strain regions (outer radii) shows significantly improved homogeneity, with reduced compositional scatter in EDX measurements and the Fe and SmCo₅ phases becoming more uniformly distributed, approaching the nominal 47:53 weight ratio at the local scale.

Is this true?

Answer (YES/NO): NO